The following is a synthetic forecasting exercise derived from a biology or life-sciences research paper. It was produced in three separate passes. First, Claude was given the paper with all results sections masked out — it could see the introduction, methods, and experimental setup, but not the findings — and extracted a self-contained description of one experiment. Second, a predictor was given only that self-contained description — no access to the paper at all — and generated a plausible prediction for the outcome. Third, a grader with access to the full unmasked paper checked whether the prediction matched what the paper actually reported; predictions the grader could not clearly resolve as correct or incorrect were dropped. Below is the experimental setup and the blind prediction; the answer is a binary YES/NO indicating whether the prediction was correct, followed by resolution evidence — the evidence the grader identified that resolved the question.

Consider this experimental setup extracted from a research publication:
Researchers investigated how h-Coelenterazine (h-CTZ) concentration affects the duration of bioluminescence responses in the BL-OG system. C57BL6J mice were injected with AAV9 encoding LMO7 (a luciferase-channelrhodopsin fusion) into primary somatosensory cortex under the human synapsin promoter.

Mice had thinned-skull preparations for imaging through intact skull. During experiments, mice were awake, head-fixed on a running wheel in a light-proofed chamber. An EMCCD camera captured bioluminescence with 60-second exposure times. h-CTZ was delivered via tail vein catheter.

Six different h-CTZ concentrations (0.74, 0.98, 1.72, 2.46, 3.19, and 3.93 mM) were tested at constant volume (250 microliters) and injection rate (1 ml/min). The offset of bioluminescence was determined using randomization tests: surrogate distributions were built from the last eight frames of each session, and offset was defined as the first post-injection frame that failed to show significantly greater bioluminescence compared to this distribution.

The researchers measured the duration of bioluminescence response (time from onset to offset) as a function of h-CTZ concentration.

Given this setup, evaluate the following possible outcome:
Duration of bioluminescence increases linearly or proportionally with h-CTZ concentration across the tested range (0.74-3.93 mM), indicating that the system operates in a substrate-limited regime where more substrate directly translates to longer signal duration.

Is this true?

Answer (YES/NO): YES